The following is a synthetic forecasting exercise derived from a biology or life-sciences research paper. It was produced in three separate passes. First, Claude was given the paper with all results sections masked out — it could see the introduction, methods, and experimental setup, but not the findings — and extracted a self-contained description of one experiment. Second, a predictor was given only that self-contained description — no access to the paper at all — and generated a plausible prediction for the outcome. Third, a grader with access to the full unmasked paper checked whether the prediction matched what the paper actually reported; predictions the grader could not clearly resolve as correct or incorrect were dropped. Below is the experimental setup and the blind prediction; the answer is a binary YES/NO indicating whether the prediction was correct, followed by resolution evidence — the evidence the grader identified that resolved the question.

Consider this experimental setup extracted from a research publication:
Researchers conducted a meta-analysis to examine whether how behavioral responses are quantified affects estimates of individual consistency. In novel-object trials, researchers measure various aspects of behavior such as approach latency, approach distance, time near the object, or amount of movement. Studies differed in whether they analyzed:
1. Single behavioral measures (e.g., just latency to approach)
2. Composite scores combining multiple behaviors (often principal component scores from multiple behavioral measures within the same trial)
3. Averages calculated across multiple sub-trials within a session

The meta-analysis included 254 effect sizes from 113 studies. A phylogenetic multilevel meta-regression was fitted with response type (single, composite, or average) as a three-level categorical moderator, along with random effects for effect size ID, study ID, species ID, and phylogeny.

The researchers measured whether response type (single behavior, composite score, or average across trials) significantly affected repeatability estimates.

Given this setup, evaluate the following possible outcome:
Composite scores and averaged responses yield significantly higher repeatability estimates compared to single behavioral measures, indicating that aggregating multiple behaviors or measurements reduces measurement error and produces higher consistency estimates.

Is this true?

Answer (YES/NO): NO